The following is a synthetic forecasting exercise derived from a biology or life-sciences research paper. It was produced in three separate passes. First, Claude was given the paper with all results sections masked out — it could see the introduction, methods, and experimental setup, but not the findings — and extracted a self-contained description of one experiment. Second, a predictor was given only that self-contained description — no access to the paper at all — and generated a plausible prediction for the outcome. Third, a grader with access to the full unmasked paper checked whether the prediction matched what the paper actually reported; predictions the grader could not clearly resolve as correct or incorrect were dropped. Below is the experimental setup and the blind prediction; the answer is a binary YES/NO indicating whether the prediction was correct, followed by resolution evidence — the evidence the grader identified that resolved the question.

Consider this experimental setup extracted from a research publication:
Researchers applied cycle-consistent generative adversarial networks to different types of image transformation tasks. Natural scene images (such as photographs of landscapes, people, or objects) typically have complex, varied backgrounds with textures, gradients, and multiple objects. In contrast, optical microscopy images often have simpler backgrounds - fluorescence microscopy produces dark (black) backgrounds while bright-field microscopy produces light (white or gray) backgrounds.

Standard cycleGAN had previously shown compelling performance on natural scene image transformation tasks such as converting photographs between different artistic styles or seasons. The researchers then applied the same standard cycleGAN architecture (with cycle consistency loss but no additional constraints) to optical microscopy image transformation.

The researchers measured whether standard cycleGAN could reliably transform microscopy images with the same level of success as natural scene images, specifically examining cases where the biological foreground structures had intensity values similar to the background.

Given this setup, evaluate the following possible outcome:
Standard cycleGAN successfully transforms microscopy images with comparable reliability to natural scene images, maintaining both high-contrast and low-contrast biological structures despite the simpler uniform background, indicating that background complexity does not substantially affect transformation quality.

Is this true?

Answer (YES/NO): NO